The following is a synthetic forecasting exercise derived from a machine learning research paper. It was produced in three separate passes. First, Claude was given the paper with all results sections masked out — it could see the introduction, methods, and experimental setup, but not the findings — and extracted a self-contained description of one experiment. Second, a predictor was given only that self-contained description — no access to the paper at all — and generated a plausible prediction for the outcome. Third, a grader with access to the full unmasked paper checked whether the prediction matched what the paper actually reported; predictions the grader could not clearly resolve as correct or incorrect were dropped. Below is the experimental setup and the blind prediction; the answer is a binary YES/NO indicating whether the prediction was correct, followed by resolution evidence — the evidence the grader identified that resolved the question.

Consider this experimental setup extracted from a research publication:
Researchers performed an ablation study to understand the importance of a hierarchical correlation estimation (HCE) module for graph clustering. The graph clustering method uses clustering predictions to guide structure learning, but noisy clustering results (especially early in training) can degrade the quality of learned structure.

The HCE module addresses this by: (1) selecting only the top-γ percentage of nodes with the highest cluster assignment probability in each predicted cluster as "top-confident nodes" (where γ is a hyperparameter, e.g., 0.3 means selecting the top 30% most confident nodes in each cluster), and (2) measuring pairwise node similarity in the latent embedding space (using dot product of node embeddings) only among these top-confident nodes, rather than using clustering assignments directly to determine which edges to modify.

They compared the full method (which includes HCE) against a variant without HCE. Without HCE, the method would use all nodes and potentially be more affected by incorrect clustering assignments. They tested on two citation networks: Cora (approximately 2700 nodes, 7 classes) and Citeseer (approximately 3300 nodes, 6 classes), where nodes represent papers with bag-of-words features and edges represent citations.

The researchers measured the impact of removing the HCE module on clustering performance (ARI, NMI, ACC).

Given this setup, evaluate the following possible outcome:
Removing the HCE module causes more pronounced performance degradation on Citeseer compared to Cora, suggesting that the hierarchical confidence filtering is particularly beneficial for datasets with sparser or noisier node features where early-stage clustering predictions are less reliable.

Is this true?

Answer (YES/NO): NO